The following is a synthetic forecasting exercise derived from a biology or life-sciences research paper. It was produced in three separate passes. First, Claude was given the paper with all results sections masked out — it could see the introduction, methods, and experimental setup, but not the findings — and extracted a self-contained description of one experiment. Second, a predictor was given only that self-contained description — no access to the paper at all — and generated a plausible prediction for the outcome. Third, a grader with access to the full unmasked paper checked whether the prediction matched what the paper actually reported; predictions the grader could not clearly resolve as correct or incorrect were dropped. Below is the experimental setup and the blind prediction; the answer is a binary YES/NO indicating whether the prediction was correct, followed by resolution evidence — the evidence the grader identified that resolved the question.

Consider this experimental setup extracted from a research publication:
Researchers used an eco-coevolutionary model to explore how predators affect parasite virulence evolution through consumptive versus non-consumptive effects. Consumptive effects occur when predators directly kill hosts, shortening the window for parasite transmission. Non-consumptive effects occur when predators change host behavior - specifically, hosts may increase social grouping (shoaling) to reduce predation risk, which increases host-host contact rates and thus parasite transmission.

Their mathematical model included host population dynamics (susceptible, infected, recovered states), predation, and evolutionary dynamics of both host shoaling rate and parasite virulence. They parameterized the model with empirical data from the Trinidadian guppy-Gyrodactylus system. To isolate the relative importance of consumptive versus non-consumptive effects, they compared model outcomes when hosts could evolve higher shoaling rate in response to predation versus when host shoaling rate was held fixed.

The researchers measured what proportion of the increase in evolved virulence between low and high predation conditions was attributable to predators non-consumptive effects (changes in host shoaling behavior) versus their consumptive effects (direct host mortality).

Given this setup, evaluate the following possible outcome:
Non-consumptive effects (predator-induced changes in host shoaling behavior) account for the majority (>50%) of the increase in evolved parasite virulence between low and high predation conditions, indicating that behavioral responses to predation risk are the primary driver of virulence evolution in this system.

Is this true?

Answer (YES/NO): YES